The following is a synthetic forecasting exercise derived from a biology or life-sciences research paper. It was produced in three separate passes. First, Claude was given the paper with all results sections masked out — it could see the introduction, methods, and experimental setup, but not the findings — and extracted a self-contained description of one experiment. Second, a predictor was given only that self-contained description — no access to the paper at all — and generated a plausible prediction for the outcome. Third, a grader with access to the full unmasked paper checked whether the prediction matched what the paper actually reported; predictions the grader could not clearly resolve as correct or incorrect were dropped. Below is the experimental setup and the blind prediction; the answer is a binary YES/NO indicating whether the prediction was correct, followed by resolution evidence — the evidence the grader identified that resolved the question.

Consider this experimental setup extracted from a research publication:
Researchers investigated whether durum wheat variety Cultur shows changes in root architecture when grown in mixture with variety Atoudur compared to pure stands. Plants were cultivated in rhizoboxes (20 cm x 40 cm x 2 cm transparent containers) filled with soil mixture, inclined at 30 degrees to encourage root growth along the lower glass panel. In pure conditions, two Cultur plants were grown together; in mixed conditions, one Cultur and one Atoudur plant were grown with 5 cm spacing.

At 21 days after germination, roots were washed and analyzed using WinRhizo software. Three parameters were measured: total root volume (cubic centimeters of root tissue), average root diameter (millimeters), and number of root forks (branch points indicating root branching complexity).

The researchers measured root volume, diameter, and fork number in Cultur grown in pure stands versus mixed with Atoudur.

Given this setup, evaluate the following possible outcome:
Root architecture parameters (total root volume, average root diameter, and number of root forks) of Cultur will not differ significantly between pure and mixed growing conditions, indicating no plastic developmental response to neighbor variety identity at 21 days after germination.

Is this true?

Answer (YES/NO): YES